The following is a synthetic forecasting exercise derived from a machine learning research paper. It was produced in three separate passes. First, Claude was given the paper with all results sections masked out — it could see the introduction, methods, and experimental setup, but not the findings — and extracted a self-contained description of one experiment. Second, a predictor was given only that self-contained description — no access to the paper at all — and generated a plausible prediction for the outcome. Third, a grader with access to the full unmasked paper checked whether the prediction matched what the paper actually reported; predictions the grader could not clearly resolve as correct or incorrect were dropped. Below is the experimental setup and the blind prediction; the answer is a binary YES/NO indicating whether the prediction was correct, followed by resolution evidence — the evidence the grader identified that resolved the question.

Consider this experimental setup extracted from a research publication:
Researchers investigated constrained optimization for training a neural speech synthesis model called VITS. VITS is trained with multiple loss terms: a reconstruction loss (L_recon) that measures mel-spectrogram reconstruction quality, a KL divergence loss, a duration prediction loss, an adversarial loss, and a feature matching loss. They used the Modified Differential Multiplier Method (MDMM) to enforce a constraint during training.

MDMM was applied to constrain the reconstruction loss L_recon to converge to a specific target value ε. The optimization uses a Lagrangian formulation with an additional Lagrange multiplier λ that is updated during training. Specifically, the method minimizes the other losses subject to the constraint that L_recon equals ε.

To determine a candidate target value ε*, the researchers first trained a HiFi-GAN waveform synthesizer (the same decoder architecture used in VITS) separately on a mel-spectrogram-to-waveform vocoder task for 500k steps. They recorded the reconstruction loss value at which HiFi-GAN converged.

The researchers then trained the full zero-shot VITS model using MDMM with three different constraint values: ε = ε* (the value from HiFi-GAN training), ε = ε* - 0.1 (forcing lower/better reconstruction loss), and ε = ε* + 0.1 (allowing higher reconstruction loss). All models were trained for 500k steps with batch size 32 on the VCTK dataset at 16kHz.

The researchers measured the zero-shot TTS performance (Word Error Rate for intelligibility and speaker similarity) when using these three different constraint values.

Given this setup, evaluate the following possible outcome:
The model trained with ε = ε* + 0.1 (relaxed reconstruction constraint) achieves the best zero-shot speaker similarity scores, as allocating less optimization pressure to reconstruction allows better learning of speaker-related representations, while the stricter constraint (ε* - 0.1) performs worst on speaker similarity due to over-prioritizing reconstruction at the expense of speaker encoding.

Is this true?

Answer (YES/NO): NO